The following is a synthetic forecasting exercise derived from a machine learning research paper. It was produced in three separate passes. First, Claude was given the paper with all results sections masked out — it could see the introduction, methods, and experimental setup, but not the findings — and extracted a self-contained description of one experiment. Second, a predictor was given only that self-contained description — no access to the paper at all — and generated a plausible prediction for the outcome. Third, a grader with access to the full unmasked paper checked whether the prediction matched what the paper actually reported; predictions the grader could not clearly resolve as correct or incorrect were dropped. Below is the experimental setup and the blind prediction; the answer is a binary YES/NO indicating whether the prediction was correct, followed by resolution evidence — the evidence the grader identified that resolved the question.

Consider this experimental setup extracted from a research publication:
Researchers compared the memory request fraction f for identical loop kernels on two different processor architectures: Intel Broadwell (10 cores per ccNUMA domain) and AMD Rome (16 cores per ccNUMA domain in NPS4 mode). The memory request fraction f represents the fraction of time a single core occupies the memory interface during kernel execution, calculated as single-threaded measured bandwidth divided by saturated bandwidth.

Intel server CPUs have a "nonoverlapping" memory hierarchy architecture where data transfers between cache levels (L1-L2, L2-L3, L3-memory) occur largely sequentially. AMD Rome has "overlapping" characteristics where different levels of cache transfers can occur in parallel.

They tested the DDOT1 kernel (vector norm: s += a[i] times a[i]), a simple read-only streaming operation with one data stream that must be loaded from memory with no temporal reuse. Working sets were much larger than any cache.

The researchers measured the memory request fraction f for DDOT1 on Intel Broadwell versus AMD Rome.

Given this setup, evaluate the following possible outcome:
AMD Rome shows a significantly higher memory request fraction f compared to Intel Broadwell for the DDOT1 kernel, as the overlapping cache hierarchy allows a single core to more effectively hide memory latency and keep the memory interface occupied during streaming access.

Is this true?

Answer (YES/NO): YES